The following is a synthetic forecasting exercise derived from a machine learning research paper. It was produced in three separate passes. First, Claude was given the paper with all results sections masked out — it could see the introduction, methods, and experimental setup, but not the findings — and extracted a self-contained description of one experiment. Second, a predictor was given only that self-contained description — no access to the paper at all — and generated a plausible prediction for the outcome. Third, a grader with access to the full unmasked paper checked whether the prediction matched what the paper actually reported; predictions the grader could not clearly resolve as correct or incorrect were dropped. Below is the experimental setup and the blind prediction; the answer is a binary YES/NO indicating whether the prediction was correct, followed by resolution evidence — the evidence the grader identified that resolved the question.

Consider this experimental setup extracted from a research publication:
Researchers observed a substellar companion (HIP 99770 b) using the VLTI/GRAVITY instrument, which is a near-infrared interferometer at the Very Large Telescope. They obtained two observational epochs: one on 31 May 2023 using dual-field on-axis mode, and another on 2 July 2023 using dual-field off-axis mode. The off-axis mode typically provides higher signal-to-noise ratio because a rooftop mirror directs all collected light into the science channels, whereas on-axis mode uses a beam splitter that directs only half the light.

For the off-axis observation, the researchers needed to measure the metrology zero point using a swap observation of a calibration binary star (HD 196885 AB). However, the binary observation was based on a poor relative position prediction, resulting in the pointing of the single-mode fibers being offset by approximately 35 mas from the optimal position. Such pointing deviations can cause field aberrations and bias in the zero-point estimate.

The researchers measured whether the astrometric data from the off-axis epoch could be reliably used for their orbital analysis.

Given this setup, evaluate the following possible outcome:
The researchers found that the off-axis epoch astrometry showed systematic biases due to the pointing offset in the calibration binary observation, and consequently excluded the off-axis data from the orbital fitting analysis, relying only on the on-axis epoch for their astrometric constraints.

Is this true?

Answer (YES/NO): YES